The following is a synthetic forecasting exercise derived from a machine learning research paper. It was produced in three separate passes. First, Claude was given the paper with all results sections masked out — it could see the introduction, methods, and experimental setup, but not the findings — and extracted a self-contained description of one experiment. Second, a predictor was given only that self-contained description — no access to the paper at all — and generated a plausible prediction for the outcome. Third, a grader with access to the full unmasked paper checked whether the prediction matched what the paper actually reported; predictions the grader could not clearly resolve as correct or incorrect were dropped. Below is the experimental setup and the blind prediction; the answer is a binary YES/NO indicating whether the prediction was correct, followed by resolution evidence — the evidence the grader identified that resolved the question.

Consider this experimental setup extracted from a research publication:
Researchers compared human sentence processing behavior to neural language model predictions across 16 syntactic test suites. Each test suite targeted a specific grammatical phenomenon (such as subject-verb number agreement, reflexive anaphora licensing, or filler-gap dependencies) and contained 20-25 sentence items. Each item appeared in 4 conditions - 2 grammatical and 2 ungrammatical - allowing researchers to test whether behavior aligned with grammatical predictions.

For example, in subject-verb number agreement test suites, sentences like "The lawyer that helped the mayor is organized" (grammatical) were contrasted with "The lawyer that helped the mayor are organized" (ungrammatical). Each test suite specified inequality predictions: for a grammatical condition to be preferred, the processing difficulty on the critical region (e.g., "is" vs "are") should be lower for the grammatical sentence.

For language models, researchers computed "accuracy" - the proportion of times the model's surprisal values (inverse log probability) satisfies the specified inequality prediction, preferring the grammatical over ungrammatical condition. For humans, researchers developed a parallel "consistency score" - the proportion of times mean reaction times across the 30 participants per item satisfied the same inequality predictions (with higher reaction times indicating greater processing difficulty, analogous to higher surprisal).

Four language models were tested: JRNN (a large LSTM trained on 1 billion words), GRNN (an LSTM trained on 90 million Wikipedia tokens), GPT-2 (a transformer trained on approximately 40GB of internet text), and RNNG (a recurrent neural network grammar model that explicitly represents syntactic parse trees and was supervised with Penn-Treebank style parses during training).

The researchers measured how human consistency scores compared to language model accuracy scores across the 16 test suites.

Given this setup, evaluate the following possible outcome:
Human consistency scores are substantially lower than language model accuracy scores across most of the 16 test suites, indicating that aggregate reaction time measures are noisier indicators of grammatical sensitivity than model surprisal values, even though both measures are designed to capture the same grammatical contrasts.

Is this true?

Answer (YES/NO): NO